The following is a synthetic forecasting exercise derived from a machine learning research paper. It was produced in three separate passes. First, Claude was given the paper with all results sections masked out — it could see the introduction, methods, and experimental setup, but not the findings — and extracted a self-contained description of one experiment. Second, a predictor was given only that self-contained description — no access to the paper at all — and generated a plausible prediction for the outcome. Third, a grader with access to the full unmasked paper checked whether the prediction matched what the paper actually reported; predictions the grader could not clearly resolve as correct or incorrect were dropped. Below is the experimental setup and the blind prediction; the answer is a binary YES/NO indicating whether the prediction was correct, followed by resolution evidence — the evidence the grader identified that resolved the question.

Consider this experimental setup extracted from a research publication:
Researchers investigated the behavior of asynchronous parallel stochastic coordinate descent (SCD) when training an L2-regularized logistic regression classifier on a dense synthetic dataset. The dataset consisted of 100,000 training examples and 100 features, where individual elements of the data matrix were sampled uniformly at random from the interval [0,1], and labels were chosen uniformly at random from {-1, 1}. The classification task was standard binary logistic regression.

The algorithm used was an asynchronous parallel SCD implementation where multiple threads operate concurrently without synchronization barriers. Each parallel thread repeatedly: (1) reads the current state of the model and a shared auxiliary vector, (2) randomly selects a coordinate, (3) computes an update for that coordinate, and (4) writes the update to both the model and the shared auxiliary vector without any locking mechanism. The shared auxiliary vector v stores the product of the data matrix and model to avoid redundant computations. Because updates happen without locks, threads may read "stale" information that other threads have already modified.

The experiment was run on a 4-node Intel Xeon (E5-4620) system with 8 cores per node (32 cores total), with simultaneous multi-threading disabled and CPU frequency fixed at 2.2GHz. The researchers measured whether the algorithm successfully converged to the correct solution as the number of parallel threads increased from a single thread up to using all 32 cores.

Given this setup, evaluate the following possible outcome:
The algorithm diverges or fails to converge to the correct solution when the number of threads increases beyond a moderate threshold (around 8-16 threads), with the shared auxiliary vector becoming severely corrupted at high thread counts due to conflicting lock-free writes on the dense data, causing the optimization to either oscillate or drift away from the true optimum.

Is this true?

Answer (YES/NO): YES